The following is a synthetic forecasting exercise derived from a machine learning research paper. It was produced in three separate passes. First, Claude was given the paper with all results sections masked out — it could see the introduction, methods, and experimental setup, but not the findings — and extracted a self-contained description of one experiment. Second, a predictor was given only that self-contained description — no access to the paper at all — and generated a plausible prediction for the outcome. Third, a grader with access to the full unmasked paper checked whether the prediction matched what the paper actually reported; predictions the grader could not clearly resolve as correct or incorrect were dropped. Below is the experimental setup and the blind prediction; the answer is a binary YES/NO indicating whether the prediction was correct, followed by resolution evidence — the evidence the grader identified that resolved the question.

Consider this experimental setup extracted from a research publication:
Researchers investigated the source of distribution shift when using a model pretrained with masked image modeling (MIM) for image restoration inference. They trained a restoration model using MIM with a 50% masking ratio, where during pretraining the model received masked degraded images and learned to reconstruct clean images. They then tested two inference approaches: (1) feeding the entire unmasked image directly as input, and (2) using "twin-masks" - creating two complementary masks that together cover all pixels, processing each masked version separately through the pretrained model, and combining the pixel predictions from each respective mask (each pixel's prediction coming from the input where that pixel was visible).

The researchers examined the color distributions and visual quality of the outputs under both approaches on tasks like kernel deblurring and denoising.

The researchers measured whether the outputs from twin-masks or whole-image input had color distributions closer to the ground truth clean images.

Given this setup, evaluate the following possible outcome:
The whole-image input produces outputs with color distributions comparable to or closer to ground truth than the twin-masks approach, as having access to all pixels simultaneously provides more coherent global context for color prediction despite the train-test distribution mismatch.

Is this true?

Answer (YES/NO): NO